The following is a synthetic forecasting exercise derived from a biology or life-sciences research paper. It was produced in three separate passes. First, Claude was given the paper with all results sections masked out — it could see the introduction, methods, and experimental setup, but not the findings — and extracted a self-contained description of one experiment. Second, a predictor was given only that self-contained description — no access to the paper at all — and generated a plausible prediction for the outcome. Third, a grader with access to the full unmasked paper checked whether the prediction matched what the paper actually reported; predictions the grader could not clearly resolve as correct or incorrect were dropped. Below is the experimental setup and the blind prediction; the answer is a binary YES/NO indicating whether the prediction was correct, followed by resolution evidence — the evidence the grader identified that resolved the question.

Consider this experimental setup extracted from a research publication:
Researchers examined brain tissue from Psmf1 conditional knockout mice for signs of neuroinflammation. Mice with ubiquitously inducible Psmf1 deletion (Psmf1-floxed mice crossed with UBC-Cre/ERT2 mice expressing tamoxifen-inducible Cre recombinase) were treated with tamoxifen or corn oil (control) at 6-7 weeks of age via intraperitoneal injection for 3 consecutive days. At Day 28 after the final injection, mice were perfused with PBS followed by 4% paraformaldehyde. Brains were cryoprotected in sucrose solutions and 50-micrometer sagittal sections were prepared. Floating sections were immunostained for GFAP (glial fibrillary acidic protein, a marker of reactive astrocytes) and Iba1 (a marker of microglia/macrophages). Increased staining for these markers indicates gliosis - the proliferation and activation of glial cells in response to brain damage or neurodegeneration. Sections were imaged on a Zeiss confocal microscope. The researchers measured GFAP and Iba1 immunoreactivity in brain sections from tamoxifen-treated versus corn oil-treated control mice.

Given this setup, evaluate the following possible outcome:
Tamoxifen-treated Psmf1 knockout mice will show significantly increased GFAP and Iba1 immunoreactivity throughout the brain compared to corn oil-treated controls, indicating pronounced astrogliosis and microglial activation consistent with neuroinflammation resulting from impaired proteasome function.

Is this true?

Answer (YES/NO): YES